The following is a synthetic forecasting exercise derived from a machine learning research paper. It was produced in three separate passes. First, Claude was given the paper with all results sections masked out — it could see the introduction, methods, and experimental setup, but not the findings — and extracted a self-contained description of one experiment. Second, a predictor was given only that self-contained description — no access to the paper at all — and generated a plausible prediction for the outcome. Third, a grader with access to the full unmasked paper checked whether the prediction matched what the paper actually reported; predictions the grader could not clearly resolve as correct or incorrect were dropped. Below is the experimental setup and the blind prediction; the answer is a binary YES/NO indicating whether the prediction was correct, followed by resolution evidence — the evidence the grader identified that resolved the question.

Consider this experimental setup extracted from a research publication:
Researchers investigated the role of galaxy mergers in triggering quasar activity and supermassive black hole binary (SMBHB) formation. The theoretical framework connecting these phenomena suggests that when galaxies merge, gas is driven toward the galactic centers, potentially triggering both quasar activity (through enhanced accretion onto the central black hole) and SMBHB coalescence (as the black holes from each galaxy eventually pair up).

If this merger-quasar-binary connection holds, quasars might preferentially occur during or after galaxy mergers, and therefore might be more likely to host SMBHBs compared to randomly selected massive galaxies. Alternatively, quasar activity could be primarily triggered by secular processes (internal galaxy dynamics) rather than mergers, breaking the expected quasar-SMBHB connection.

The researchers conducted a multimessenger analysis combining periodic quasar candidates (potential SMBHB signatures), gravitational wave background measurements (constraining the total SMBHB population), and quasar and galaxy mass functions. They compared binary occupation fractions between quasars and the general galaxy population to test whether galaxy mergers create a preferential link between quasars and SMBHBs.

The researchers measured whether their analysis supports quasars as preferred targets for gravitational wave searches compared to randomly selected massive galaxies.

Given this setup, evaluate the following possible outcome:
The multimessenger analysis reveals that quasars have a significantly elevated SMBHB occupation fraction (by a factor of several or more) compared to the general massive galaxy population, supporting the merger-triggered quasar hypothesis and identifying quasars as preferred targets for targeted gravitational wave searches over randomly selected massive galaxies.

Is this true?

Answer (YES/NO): NO